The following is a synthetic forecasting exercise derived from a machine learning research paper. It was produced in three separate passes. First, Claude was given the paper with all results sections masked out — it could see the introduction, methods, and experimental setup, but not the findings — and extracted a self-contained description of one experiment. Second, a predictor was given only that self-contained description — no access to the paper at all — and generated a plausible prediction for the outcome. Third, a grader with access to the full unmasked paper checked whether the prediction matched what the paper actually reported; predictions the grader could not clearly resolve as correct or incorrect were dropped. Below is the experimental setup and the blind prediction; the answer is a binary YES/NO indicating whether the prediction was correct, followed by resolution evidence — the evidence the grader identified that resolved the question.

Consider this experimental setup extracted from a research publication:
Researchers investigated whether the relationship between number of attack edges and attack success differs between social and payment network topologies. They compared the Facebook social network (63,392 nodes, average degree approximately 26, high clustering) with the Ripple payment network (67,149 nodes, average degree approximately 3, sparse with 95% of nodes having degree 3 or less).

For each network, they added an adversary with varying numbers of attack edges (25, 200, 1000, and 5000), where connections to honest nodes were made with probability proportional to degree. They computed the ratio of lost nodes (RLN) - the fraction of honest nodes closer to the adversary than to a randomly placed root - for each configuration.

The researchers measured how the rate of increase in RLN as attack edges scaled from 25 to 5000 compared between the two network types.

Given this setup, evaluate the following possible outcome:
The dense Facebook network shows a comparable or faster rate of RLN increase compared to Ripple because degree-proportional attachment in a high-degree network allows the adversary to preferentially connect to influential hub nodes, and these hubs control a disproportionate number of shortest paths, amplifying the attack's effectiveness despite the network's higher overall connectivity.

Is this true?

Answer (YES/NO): NO